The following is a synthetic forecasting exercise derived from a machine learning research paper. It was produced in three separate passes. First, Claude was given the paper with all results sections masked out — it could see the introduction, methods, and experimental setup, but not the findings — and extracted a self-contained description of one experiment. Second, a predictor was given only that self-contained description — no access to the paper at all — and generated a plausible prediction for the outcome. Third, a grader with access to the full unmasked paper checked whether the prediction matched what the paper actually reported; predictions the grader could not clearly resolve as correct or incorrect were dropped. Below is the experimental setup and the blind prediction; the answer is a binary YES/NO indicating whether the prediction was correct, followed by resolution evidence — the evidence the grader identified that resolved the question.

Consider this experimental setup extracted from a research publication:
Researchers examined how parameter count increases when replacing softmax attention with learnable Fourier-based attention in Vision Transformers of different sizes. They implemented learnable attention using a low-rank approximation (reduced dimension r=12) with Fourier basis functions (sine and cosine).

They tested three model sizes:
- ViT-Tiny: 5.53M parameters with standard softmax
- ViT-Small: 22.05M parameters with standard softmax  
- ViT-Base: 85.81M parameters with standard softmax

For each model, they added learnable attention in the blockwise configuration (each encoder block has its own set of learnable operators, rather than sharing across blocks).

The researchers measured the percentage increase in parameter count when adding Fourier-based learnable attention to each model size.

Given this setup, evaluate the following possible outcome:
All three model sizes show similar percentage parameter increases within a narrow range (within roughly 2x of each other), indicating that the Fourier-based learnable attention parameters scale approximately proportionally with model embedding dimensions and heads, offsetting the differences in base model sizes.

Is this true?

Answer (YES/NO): NO